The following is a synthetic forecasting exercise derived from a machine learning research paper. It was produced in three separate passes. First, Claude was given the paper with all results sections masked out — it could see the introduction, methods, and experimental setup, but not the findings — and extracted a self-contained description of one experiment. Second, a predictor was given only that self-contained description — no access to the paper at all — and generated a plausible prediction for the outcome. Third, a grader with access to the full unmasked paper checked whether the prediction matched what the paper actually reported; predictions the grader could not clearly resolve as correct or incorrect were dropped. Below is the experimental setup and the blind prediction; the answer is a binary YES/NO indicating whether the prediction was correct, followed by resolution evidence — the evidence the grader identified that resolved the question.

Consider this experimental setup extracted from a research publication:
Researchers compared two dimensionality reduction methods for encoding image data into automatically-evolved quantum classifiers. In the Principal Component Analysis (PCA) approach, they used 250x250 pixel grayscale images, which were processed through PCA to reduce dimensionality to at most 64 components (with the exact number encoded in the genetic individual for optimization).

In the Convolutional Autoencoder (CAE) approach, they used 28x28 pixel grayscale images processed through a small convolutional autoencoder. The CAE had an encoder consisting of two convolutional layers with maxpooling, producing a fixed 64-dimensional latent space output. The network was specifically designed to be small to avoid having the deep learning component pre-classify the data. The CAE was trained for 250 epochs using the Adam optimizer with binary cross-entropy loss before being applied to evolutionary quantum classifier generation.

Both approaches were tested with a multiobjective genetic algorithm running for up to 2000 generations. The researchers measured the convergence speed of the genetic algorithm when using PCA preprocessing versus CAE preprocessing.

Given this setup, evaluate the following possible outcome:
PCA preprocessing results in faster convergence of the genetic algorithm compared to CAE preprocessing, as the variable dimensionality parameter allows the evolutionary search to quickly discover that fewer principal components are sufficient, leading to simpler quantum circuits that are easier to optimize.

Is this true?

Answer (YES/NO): NO